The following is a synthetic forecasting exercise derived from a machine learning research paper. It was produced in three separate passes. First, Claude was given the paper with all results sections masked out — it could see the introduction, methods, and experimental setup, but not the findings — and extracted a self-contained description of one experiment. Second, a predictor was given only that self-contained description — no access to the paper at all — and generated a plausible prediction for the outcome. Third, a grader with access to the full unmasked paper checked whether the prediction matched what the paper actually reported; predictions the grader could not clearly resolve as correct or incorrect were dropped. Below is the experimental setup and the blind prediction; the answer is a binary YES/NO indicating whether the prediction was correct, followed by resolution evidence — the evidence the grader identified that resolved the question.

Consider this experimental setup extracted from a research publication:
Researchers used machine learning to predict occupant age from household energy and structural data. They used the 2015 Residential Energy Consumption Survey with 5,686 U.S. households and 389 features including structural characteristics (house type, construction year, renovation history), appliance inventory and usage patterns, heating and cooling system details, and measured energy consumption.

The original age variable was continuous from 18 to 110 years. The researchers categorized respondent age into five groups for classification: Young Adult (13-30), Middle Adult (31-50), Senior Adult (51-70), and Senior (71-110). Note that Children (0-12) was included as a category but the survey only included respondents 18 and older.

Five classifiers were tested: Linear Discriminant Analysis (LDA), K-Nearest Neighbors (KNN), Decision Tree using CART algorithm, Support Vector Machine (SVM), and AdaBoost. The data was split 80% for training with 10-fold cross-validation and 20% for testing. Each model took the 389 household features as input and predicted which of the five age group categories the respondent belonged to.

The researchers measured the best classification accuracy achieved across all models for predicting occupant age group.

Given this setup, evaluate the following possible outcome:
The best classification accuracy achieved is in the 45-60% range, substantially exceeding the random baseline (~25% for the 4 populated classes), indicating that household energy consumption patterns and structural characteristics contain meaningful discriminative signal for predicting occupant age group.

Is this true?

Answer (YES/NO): NO